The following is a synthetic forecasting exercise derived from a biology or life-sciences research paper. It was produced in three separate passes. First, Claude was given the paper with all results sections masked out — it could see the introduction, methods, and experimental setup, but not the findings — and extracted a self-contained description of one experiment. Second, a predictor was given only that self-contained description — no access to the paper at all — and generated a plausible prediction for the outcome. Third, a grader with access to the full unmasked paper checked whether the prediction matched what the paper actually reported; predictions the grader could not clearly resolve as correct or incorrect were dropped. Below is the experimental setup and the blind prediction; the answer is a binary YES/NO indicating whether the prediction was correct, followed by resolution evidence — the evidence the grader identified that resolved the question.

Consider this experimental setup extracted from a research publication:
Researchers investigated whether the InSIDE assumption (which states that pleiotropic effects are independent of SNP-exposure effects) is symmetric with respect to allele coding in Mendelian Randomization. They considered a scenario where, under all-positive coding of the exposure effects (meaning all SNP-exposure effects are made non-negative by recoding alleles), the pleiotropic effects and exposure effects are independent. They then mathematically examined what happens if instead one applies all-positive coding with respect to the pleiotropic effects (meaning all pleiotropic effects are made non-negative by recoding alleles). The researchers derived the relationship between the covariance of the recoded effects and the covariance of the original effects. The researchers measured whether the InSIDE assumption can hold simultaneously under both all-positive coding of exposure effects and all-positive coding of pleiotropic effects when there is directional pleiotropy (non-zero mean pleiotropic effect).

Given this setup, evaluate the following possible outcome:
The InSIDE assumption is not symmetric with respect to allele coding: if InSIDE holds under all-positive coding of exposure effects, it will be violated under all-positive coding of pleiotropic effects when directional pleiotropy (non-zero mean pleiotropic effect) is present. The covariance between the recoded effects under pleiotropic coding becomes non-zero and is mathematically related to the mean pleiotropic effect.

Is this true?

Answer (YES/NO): YES